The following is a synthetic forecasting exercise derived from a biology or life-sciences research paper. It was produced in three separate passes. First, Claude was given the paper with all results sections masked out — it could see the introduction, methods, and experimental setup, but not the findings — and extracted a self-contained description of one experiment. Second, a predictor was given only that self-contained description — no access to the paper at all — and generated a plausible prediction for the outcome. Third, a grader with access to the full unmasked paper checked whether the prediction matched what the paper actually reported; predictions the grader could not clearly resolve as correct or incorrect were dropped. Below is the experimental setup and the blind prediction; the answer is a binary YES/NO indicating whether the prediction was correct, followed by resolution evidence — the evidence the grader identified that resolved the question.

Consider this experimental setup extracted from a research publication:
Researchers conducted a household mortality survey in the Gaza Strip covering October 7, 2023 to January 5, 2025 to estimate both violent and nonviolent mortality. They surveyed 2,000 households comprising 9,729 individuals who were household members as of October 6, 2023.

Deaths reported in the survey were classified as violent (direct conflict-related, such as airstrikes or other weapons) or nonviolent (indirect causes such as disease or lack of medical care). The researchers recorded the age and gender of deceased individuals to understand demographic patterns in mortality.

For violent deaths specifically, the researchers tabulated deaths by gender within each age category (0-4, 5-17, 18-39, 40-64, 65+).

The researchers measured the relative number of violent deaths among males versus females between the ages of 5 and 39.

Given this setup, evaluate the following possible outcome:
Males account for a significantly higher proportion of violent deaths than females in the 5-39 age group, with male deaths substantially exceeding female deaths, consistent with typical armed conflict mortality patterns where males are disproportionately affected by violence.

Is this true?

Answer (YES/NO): YES